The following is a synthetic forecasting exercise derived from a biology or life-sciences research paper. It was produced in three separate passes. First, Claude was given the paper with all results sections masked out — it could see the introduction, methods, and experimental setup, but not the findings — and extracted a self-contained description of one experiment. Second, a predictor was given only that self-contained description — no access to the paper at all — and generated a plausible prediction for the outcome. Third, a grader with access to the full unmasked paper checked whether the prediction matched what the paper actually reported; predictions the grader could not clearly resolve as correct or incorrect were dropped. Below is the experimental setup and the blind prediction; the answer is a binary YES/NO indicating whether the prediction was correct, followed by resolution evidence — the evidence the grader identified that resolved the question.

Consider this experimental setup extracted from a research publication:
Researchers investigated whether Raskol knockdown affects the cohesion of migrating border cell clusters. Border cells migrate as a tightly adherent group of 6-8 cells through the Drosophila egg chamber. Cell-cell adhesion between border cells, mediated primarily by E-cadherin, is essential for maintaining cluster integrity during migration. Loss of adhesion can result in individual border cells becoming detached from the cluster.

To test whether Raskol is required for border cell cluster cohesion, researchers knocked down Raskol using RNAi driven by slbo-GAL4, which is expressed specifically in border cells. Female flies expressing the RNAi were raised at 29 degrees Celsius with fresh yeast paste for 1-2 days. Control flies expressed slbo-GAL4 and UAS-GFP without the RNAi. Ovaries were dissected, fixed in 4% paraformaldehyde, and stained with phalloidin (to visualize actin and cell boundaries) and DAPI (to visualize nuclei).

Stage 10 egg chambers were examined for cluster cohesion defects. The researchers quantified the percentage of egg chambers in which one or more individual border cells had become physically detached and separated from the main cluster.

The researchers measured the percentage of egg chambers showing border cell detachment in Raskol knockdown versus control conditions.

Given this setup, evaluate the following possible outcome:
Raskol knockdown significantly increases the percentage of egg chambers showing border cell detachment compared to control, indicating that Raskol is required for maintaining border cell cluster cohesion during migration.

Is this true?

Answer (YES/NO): YES